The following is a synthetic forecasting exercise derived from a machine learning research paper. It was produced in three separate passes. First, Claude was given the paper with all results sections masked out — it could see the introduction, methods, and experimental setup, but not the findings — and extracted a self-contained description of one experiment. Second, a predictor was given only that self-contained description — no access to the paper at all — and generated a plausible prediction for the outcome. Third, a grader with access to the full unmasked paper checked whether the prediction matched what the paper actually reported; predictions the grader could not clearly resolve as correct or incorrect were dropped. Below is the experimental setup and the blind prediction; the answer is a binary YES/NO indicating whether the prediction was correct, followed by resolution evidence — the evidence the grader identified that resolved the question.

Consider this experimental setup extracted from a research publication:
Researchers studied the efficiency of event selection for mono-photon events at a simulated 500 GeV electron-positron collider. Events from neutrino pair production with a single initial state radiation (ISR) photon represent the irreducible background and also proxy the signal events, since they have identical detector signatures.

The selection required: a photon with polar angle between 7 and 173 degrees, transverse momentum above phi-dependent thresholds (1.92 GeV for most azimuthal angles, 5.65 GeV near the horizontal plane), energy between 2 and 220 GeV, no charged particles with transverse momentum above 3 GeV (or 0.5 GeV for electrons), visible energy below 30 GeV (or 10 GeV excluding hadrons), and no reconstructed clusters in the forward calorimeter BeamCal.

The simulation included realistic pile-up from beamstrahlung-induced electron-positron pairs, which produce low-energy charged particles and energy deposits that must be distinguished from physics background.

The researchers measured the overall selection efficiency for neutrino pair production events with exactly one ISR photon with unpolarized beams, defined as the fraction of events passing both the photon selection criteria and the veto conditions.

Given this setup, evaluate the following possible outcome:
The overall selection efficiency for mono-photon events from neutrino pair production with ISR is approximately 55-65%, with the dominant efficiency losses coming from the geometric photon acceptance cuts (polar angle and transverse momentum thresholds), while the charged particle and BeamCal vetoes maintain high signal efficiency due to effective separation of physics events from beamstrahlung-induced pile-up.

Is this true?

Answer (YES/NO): NO